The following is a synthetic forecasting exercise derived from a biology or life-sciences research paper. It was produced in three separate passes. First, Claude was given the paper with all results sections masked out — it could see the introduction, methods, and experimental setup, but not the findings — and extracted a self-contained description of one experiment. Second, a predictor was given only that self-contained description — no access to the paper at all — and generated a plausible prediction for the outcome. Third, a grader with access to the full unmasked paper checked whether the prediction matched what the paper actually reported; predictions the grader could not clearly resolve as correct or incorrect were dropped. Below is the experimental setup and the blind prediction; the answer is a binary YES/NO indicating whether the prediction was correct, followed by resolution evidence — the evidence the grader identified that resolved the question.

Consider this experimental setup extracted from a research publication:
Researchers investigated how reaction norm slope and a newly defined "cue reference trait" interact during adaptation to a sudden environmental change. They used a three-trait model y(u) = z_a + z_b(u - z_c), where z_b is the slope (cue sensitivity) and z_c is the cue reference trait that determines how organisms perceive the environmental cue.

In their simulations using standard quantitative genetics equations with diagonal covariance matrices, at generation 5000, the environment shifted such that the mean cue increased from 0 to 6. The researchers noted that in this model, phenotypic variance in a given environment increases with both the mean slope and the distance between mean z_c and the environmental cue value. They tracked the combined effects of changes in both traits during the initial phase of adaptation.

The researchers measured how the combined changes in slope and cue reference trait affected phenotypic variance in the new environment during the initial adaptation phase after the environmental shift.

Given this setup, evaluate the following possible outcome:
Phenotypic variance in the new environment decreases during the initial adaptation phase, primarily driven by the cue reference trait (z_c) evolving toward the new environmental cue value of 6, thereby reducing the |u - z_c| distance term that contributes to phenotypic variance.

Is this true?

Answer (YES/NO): NO